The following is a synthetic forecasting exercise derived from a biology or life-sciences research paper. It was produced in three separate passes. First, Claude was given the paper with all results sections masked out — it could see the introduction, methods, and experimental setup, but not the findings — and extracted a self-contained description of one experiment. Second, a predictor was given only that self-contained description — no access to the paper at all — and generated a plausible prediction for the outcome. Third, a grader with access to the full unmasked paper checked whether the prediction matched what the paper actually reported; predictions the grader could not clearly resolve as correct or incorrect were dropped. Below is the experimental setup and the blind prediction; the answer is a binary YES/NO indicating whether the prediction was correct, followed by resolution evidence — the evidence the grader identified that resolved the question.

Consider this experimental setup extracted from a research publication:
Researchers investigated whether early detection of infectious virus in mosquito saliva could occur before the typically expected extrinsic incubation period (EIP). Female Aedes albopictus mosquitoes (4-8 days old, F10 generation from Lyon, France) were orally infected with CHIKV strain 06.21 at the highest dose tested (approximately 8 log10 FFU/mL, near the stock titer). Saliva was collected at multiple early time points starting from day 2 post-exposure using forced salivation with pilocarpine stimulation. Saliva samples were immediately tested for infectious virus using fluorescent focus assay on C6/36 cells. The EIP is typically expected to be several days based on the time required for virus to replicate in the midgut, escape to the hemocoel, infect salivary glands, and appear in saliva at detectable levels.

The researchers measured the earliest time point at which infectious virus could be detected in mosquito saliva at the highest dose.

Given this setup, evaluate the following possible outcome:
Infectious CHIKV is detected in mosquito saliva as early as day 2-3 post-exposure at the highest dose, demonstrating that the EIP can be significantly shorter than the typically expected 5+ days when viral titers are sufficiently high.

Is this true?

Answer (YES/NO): YES